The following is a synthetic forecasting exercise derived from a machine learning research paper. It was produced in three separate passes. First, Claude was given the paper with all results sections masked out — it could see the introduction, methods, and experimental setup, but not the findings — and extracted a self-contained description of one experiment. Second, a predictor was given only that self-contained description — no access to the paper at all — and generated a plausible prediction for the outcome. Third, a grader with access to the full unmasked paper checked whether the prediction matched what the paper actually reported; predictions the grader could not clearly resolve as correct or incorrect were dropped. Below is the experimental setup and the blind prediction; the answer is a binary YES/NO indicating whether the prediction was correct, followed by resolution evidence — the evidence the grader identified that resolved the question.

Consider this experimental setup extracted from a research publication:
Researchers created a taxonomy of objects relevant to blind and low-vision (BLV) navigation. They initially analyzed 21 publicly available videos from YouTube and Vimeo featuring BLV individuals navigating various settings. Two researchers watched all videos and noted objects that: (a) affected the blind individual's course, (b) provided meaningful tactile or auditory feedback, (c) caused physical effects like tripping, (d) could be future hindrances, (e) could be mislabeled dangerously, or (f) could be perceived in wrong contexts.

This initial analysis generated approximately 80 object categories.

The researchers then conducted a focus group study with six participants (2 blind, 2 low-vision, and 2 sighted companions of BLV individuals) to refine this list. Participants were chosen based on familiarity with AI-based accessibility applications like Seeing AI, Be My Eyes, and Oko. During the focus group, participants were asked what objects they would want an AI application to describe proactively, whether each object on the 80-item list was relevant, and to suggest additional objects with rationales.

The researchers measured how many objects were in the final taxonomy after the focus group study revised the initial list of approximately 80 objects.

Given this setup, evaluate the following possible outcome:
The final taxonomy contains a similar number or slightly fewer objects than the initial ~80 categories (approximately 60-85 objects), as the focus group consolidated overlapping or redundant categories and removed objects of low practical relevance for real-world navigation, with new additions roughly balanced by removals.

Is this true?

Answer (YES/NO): NO